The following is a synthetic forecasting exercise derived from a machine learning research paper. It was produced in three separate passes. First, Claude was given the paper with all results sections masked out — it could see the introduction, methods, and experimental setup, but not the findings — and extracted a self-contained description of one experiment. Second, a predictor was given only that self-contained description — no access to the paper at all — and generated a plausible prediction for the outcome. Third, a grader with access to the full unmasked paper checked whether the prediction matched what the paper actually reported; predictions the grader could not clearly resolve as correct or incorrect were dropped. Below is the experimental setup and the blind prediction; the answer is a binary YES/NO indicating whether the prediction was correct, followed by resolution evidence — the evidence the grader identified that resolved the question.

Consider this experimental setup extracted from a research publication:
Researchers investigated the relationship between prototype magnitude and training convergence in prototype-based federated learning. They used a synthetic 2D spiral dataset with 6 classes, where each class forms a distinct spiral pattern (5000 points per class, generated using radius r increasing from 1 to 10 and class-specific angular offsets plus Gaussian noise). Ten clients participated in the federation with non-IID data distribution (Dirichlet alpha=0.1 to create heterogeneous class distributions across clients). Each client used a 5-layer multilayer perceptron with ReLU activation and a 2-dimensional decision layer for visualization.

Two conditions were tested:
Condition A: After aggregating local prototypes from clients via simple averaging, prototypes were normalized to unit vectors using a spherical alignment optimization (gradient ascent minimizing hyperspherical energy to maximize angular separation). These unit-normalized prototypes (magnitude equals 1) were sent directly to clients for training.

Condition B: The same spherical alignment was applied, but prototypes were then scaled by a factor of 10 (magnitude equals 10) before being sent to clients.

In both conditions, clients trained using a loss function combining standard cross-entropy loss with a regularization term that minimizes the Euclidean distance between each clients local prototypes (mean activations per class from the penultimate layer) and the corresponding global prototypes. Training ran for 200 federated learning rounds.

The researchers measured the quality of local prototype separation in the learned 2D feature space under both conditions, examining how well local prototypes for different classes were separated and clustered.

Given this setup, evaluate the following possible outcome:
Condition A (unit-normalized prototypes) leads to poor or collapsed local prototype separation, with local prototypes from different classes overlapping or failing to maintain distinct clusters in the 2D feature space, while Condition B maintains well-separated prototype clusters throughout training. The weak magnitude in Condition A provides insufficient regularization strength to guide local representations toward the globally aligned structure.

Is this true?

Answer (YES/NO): NO